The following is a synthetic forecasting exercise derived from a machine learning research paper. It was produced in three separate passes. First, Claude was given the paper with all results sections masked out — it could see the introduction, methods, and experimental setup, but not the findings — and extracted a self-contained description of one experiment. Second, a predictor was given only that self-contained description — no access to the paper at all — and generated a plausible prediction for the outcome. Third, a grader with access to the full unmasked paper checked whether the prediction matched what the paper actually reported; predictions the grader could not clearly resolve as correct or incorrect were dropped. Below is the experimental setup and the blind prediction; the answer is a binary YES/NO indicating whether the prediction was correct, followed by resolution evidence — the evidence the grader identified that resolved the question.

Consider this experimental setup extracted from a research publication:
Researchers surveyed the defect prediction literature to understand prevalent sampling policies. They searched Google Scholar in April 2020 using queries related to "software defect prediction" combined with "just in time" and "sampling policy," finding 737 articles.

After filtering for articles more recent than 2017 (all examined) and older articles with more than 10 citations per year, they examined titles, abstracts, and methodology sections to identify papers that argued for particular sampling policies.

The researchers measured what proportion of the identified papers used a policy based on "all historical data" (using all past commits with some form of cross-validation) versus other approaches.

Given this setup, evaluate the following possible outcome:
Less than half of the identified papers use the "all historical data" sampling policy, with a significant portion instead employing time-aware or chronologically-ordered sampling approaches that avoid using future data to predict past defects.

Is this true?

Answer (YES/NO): NO